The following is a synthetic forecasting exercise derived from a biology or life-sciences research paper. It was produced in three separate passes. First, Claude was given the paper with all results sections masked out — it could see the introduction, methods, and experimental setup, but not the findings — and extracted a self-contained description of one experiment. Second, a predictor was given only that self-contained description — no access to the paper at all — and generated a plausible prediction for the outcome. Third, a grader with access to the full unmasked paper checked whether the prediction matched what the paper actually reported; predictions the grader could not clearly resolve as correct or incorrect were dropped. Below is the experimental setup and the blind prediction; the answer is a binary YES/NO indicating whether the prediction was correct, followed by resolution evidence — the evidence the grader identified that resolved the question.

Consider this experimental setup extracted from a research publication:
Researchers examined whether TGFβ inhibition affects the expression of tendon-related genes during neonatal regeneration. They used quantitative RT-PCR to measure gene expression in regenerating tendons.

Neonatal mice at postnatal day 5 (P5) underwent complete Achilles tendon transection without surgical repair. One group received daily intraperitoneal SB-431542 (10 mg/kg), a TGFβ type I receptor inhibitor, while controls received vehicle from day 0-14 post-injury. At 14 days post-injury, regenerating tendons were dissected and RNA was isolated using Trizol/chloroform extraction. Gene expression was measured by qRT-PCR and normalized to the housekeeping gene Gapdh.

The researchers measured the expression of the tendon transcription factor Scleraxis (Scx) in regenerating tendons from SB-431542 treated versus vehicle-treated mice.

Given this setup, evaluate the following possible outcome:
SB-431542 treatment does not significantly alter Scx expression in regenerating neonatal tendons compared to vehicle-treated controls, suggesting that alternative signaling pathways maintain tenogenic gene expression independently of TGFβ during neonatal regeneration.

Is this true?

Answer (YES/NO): YES